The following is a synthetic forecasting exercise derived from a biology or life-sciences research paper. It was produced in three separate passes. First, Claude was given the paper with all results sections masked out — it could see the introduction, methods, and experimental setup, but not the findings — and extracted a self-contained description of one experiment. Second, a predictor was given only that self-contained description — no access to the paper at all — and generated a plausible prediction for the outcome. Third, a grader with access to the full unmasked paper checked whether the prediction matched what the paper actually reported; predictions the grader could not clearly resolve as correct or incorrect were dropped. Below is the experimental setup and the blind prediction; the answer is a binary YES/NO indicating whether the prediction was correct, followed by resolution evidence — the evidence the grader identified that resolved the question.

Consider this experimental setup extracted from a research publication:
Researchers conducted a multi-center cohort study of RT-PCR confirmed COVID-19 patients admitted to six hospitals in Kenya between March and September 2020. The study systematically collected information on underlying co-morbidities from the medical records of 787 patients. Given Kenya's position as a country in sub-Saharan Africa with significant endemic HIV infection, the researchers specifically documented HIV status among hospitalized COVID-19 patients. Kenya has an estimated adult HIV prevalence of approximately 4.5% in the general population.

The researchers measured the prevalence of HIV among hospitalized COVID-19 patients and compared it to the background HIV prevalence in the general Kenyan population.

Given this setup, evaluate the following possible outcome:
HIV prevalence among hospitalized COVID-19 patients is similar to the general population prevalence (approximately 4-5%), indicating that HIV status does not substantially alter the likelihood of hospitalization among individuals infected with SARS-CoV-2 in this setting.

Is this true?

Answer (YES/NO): NO